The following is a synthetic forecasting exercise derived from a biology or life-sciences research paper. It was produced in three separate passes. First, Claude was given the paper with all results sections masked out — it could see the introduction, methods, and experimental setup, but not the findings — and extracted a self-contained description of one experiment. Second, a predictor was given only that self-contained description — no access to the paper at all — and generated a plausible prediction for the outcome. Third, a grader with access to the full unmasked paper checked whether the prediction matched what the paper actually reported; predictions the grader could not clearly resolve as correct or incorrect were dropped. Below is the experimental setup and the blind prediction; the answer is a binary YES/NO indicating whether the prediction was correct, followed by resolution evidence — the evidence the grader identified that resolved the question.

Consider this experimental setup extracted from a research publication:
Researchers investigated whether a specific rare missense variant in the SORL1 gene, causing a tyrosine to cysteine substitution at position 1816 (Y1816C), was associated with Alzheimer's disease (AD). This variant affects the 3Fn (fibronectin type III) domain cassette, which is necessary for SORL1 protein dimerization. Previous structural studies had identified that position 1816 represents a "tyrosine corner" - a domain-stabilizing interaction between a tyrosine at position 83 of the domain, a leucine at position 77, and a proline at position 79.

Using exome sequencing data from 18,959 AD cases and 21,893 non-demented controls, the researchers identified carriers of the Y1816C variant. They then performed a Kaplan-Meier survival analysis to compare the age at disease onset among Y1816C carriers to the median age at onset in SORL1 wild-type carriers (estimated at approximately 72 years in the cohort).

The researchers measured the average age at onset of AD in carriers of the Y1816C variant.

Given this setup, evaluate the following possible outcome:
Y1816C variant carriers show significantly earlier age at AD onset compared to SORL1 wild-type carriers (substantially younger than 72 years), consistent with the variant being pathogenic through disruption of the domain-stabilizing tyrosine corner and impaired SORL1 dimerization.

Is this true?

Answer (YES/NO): YES